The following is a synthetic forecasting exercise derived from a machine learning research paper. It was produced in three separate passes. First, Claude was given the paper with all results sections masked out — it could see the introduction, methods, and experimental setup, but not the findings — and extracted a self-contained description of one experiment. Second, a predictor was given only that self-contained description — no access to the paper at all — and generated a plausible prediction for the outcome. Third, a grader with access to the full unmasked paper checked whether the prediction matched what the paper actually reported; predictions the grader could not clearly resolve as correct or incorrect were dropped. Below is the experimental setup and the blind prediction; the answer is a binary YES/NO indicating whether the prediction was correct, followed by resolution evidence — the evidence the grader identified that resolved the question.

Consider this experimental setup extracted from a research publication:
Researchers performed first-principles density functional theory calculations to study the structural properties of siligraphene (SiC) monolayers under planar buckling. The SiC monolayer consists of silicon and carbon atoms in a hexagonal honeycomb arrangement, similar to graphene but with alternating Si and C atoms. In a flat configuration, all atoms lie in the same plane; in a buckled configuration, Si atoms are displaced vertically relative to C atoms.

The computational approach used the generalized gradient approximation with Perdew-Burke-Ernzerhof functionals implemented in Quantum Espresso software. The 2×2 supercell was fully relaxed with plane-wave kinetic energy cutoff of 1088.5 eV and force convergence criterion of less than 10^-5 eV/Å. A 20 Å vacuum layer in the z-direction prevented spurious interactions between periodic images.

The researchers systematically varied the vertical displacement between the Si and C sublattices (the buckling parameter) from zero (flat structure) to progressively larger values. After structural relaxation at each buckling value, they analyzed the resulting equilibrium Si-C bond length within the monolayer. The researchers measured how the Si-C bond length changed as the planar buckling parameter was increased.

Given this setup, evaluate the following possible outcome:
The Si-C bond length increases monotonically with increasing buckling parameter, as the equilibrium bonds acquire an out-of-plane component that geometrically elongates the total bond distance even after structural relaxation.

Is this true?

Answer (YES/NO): YES